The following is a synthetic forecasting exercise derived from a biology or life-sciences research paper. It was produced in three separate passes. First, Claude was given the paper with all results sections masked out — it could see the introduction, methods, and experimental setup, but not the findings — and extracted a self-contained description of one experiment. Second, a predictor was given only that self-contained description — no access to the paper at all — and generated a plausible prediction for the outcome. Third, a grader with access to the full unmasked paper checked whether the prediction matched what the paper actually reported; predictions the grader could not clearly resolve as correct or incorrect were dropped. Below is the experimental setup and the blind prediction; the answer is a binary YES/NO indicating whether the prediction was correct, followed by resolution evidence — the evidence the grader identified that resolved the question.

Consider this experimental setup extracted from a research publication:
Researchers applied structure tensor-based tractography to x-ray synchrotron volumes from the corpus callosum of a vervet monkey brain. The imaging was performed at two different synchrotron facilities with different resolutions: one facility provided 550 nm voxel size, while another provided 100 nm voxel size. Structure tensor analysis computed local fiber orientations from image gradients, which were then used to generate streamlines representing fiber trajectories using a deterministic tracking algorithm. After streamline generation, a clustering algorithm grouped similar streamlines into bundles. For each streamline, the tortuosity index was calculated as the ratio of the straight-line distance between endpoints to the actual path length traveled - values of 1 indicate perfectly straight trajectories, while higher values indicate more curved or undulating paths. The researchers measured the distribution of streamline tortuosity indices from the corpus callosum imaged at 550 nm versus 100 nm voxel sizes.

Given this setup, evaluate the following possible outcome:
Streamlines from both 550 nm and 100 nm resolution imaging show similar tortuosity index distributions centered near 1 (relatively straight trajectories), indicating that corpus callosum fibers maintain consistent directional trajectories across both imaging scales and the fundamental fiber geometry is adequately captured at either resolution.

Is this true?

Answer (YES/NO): YES